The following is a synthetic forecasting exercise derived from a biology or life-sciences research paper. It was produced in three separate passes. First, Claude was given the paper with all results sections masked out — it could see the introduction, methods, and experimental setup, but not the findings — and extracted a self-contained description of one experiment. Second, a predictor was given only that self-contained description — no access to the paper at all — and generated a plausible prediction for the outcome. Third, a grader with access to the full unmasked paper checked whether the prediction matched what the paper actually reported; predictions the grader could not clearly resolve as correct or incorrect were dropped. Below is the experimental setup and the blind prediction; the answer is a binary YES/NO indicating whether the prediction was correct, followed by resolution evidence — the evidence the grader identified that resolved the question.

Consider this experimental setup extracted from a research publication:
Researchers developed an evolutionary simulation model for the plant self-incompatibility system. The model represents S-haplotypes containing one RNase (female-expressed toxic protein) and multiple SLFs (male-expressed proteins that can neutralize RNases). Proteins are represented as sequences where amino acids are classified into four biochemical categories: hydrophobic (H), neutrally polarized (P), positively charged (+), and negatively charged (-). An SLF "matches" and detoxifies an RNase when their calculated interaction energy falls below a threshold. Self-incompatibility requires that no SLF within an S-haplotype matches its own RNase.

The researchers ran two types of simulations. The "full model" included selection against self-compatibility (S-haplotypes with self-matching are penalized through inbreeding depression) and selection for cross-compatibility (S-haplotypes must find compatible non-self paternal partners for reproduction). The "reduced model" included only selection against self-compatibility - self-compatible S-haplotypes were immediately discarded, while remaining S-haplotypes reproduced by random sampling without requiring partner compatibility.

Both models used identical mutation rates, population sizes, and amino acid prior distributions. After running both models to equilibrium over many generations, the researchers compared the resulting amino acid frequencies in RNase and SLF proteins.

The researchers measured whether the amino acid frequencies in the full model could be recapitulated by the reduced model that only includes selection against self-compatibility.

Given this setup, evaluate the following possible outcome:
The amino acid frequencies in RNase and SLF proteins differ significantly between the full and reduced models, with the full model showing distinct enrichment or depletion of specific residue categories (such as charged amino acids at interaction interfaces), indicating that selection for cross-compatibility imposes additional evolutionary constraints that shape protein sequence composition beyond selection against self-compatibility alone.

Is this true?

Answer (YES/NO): NO